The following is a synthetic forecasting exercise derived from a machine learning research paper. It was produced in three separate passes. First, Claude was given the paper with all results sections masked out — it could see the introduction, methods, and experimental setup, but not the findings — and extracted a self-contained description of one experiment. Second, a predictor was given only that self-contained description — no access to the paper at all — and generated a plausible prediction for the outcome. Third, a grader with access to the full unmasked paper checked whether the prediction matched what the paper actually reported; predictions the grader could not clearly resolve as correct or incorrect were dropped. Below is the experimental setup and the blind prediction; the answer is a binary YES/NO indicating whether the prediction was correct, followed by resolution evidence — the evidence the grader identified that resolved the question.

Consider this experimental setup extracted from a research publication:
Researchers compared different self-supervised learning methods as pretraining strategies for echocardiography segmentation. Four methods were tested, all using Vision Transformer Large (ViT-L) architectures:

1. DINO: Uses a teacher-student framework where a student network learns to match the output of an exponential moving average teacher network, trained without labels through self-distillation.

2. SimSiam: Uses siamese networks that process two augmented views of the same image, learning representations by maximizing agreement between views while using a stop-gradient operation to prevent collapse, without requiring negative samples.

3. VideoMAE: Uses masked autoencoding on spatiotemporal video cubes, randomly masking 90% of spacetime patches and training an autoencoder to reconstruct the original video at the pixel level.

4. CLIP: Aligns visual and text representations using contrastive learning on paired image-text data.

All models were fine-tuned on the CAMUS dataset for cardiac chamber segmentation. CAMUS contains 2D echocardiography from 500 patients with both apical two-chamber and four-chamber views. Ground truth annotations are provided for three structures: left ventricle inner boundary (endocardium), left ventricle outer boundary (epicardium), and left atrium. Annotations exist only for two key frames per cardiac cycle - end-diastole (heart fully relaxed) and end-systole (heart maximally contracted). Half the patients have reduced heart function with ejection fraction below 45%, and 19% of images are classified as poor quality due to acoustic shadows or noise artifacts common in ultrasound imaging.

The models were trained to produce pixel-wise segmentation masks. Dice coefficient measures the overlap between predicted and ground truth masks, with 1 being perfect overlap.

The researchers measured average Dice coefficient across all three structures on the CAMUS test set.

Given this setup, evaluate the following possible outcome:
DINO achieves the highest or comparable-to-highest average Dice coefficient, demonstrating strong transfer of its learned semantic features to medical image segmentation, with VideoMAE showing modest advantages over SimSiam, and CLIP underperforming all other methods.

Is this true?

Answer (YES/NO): NO